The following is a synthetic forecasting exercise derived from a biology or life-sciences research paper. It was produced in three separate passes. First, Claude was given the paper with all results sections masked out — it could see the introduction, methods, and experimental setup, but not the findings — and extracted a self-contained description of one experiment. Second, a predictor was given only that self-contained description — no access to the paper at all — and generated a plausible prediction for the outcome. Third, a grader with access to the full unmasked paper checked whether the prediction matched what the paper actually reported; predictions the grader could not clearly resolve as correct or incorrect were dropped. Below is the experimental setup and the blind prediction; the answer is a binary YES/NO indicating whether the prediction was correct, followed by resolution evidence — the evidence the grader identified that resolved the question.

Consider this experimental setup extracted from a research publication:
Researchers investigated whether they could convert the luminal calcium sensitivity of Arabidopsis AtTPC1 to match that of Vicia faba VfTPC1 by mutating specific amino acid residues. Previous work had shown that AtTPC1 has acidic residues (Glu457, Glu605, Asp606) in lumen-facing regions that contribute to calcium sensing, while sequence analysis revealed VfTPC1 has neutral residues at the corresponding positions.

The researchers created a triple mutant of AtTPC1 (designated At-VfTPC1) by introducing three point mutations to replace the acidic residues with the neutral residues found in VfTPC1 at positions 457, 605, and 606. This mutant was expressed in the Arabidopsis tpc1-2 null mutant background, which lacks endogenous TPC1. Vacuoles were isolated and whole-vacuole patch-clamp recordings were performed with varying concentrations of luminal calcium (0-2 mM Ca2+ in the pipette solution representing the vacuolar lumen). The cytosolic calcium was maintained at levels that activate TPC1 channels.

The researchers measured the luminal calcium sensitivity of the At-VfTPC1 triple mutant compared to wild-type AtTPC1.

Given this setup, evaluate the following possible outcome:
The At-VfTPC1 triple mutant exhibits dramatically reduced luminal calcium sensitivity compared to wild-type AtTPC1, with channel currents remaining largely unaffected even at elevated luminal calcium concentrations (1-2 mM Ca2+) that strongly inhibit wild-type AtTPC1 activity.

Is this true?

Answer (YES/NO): YES